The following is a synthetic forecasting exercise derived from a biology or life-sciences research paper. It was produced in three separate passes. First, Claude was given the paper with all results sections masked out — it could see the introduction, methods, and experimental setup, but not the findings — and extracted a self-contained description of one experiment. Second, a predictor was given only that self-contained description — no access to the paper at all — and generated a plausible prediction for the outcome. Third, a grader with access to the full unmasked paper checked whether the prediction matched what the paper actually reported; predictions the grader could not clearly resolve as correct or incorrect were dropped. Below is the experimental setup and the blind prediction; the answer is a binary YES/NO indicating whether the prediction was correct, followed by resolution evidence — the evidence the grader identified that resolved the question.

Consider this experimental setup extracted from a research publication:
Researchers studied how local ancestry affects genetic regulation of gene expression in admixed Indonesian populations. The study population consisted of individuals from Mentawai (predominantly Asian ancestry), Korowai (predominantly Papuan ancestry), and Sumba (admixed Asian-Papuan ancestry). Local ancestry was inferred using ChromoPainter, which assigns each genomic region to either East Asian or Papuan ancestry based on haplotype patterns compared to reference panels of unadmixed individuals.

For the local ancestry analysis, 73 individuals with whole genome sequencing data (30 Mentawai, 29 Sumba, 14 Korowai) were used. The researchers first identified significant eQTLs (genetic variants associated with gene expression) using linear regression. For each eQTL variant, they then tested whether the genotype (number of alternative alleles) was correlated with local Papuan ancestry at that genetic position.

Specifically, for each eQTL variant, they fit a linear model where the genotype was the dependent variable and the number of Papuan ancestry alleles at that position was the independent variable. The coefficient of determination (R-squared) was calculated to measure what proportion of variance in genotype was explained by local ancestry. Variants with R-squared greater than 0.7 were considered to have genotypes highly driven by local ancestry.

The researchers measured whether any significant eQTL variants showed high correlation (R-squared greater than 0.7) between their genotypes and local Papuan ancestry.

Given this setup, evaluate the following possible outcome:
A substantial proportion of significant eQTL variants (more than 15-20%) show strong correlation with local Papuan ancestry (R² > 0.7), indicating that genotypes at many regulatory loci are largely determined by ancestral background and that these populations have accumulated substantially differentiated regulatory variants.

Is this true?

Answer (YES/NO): NO